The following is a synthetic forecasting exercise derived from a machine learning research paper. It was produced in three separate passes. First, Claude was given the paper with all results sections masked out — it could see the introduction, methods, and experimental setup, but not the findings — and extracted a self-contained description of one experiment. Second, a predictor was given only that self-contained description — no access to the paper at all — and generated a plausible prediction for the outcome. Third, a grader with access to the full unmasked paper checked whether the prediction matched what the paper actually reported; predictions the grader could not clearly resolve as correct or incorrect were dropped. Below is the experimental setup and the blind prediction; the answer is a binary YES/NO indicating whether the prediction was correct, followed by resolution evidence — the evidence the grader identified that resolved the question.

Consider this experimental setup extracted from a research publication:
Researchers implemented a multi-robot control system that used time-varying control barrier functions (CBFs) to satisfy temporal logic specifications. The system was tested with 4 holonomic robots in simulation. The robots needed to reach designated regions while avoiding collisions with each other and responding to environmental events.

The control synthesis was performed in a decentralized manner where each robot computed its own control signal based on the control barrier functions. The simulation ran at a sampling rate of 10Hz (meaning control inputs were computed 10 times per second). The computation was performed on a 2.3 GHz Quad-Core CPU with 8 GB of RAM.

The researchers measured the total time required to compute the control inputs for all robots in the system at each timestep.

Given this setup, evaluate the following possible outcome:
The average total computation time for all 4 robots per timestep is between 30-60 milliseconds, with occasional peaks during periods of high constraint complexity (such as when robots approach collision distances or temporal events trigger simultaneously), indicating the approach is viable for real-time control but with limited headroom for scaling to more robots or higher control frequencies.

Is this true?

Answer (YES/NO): NO